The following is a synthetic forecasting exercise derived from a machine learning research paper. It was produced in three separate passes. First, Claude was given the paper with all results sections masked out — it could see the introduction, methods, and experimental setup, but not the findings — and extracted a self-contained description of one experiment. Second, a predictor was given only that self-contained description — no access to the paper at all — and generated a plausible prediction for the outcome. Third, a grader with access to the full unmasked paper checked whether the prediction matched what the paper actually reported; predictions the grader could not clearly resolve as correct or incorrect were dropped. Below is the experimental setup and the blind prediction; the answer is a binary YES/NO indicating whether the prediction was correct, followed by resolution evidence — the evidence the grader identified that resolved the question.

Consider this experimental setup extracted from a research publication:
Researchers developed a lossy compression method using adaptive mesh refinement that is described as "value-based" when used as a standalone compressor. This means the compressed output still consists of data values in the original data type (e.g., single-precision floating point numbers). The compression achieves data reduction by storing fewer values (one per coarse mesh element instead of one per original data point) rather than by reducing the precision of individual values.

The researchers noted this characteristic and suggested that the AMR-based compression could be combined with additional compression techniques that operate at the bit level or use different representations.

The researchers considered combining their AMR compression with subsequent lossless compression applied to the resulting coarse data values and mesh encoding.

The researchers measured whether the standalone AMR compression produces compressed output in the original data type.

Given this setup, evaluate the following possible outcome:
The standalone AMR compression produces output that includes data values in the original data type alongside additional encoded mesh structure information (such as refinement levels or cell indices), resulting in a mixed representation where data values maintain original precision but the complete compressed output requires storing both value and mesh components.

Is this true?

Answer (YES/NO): YES